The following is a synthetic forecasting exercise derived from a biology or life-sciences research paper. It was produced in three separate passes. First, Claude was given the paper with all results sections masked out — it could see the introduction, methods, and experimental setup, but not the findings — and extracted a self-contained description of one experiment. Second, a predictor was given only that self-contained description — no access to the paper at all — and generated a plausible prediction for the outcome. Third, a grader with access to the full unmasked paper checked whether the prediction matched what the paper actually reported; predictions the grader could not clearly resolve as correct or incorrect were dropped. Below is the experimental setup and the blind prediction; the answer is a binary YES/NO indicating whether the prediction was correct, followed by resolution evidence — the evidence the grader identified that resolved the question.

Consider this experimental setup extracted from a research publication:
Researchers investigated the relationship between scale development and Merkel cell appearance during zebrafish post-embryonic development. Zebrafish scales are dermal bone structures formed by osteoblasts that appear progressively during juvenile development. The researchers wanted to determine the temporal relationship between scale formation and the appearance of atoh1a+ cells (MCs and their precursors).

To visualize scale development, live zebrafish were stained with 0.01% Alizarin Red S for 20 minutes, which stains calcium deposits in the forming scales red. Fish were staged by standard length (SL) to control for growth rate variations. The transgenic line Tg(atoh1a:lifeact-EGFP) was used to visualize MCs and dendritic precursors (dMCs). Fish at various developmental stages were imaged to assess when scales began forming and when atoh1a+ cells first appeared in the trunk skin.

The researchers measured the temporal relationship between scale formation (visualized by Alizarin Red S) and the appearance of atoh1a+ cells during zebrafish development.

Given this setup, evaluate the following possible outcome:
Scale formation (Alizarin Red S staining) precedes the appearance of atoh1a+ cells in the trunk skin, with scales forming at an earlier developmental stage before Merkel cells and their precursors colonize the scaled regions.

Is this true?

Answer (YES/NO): NO